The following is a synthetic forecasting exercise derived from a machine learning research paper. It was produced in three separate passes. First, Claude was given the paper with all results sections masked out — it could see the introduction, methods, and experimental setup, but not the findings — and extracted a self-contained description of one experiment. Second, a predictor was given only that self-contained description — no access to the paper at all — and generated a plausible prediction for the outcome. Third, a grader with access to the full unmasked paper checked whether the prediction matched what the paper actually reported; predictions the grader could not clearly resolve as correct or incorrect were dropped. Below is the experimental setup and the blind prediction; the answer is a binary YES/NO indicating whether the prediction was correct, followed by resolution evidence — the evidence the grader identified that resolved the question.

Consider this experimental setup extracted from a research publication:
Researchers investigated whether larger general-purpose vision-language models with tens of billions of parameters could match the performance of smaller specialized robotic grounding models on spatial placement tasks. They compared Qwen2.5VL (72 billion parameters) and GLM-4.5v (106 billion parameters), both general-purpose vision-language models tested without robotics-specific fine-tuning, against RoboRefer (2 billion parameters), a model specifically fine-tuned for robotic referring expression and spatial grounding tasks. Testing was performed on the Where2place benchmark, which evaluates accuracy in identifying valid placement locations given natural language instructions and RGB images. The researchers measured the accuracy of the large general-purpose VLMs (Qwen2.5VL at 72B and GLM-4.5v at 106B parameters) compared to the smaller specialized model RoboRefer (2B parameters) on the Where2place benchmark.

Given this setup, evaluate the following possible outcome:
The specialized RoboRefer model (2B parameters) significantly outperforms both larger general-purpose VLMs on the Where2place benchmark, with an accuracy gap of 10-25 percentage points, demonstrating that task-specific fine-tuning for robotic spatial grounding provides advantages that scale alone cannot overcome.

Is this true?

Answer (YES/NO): NO